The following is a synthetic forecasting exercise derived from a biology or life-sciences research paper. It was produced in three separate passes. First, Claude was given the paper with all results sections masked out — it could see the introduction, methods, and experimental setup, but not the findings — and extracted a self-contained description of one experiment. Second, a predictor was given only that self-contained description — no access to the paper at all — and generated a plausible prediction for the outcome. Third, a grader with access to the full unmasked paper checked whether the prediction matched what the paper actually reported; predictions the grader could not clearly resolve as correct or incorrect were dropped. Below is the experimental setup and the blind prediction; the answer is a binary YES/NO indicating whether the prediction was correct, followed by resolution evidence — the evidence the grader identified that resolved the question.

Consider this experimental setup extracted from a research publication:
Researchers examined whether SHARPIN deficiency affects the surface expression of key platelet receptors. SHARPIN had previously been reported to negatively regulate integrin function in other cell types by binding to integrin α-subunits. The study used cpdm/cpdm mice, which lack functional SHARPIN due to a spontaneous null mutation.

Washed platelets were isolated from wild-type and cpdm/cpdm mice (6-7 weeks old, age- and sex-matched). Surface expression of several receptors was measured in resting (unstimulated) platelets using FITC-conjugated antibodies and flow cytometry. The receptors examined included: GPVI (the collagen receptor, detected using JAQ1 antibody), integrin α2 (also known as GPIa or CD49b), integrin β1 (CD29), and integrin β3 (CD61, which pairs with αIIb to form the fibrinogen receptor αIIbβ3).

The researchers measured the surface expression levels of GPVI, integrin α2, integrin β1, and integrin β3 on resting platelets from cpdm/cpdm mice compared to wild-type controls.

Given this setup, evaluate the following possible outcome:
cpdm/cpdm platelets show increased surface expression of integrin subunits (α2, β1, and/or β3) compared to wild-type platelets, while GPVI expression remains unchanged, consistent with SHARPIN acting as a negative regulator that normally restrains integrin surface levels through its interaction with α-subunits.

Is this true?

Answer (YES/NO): NO